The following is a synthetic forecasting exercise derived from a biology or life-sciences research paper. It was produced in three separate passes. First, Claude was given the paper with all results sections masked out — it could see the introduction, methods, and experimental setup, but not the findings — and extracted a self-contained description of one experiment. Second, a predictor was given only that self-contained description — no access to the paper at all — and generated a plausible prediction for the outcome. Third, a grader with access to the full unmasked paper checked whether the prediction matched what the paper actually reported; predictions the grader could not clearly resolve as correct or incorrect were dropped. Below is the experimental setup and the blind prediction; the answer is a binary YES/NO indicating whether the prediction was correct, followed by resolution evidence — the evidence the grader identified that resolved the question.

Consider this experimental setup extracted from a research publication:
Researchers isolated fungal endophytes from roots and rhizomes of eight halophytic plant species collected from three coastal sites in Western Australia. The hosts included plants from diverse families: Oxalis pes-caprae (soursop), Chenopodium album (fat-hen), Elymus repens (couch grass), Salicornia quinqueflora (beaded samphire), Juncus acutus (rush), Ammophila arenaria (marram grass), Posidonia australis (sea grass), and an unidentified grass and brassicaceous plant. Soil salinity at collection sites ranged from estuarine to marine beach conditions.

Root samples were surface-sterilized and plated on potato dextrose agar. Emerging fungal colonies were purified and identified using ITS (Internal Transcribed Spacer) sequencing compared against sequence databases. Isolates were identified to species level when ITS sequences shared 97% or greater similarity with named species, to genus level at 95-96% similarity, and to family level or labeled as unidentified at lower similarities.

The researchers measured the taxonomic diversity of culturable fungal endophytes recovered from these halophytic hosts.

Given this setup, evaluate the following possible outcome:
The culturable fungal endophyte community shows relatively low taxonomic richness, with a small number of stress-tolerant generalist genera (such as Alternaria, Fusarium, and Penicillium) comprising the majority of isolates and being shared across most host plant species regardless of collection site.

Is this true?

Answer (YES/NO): NO